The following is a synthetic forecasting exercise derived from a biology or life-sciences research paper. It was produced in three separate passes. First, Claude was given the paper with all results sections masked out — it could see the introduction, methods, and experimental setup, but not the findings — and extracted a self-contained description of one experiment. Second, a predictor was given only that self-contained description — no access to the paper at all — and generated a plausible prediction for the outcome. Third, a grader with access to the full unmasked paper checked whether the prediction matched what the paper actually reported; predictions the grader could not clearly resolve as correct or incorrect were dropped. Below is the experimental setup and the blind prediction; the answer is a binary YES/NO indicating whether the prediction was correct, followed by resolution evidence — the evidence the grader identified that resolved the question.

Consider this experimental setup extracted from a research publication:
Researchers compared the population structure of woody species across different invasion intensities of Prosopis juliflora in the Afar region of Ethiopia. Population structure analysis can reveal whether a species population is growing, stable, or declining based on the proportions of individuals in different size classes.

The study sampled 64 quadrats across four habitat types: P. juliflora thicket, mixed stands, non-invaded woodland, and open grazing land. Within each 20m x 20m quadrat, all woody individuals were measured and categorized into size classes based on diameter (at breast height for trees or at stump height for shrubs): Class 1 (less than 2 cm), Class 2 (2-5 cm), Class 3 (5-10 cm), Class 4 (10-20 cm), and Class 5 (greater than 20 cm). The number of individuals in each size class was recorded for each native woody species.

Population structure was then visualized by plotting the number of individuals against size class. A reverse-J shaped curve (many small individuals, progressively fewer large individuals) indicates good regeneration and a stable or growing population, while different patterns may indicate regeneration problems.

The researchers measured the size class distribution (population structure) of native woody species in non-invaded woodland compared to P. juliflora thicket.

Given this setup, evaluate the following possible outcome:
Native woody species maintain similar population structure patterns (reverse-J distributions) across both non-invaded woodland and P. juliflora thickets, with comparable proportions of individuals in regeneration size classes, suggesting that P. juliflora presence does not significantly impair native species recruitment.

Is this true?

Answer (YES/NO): NO